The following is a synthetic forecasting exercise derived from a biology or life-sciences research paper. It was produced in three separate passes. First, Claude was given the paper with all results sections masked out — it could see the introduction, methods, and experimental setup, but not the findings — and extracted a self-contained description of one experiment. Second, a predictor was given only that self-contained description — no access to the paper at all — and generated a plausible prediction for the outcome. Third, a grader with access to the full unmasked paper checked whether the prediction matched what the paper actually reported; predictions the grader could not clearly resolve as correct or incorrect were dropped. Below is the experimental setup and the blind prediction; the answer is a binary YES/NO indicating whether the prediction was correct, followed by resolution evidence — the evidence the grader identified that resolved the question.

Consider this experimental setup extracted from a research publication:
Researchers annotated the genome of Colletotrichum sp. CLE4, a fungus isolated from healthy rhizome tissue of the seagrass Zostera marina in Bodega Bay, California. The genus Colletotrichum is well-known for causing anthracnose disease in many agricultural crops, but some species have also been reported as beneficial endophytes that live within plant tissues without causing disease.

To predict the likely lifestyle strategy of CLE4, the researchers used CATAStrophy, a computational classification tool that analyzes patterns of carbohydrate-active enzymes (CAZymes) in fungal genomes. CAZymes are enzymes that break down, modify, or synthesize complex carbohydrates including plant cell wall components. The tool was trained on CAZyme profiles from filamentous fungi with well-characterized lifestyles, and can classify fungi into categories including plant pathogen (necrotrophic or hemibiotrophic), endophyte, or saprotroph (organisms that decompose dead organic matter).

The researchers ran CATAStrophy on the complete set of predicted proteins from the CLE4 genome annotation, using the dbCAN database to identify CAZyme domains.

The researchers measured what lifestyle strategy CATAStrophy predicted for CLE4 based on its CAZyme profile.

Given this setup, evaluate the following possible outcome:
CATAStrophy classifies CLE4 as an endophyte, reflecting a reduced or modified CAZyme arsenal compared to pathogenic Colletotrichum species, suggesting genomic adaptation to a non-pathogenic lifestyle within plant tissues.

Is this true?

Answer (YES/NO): NO